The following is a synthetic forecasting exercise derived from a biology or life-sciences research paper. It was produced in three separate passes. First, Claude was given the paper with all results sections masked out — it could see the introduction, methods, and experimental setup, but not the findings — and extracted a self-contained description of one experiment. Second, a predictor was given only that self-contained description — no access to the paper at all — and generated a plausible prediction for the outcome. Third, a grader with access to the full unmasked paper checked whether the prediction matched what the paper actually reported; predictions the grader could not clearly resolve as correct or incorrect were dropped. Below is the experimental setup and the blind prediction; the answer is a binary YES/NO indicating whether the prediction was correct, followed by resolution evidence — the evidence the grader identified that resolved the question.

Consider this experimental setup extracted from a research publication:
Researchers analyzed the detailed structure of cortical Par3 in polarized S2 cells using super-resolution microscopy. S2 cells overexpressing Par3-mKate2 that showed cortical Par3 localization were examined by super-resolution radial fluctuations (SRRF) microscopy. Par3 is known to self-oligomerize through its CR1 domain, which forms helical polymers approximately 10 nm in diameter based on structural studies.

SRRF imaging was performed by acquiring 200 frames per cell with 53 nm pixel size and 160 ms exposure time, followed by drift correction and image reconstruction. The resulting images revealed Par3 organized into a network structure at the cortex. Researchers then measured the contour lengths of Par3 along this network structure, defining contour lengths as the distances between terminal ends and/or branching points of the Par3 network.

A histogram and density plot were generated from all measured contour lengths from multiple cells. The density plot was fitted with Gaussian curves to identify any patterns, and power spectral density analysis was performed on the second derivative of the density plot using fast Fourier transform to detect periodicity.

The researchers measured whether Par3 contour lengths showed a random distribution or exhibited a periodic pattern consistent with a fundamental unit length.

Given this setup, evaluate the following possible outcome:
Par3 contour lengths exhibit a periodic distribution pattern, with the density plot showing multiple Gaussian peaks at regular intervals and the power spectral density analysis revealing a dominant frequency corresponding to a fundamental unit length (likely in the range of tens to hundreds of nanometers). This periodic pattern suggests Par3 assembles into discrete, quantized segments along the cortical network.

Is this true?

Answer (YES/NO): YES